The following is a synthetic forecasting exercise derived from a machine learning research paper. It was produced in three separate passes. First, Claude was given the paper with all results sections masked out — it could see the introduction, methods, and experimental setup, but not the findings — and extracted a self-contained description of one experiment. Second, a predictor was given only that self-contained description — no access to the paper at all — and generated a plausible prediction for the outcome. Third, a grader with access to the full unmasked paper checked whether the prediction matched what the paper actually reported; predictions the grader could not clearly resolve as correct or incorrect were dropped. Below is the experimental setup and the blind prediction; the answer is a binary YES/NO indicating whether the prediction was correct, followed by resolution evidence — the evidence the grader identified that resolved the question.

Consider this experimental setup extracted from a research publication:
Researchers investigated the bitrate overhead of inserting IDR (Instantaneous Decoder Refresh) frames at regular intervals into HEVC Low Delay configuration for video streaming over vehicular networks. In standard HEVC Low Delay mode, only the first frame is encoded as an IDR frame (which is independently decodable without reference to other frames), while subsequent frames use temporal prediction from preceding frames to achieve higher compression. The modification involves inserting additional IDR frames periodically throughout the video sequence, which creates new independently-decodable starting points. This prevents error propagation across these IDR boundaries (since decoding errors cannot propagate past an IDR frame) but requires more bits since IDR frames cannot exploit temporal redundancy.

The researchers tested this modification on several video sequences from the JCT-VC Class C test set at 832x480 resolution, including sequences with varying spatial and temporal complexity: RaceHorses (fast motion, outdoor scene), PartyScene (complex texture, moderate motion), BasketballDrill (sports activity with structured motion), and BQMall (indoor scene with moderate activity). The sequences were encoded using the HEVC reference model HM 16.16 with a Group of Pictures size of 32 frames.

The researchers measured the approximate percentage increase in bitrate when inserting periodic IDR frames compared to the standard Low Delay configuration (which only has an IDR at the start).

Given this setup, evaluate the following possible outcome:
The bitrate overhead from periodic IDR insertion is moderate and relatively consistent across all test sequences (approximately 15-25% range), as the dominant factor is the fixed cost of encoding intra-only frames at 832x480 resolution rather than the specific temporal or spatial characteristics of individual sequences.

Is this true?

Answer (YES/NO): NO